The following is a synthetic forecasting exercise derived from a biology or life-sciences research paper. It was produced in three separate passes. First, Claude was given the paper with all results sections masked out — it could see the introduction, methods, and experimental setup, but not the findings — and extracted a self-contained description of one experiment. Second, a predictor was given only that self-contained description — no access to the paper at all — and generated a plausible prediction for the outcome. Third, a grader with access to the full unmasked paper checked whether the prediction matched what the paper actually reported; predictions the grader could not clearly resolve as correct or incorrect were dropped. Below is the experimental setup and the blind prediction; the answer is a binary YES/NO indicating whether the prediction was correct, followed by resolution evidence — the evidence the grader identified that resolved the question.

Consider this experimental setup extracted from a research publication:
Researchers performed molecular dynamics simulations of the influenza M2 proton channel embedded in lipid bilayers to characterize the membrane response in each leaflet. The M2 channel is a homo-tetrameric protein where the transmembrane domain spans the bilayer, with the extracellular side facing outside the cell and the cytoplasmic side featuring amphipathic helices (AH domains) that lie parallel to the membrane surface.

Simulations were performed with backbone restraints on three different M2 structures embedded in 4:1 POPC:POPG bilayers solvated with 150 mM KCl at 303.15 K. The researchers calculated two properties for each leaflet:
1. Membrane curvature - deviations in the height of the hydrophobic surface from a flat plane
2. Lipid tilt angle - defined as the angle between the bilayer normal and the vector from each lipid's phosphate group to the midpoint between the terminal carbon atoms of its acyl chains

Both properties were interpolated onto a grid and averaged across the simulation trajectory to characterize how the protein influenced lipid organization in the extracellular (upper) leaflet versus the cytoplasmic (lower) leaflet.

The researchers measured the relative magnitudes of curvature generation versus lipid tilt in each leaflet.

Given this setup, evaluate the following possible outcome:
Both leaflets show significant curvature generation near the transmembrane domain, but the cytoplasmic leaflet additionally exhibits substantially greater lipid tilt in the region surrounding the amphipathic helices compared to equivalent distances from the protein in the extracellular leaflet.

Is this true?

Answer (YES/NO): NO